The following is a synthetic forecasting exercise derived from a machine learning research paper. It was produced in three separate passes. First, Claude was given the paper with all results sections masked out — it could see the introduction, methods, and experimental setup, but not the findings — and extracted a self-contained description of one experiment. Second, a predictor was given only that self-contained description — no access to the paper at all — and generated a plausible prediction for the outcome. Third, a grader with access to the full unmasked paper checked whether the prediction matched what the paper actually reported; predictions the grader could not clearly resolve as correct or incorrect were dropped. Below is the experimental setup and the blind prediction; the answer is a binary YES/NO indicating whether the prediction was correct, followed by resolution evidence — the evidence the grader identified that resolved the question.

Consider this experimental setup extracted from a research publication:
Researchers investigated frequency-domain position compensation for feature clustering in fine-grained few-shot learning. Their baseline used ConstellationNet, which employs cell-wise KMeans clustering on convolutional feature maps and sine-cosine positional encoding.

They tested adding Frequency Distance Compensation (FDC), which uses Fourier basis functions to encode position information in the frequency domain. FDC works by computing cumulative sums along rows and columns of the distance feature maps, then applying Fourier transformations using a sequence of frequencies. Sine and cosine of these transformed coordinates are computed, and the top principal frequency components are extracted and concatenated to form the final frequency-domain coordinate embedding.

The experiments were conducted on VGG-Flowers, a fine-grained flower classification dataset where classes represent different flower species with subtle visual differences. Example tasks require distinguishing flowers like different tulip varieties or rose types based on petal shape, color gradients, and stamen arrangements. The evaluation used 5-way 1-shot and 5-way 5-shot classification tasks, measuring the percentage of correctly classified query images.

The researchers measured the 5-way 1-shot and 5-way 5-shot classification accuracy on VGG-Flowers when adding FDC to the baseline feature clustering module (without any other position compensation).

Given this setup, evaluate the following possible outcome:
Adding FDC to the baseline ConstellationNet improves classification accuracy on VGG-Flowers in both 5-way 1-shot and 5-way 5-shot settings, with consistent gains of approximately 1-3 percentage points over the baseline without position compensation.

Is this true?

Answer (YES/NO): NO